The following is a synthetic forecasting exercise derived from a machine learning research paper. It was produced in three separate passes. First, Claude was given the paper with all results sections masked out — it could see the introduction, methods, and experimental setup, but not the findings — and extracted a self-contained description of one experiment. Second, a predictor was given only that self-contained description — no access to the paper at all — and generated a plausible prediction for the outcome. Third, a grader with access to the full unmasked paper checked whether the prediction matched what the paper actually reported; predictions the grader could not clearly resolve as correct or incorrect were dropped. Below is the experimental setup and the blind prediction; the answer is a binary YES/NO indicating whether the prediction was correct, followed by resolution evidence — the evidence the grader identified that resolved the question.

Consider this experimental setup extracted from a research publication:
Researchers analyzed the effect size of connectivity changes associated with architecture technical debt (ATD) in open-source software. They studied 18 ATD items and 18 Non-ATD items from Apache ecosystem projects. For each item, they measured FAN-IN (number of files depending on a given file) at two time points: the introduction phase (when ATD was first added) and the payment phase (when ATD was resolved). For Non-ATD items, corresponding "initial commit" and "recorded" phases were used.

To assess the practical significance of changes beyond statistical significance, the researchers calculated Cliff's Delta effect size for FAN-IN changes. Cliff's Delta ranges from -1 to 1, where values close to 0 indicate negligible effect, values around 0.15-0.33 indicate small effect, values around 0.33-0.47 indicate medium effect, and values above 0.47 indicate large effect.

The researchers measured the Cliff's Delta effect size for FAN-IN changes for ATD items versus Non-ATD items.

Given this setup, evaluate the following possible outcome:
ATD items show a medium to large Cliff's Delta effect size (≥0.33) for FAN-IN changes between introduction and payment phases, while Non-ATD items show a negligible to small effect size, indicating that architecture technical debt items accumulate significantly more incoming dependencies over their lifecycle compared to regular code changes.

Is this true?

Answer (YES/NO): NO